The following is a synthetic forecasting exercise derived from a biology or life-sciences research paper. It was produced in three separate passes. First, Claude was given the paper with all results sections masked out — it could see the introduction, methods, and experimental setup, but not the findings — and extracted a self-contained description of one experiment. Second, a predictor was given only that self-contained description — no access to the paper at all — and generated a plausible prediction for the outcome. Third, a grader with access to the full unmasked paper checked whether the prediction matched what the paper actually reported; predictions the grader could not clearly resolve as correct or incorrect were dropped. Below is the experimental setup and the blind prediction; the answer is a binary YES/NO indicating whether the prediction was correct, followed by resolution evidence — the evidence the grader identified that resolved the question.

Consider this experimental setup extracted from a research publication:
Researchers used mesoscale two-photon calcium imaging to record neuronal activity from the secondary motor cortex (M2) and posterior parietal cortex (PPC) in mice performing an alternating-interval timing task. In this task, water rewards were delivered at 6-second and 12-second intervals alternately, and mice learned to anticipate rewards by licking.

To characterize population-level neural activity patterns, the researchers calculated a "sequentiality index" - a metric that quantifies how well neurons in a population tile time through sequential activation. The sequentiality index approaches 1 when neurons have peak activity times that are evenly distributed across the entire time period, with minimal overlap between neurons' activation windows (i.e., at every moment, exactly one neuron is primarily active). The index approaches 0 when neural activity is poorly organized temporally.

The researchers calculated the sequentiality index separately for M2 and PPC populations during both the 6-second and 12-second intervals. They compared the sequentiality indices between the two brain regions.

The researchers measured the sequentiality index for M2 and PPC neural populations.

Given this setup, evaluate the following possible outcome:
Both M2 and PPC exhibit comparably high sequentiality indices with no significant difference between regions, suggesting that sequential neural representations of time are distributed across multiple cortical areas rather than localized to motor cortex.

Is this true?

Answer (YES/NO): YES